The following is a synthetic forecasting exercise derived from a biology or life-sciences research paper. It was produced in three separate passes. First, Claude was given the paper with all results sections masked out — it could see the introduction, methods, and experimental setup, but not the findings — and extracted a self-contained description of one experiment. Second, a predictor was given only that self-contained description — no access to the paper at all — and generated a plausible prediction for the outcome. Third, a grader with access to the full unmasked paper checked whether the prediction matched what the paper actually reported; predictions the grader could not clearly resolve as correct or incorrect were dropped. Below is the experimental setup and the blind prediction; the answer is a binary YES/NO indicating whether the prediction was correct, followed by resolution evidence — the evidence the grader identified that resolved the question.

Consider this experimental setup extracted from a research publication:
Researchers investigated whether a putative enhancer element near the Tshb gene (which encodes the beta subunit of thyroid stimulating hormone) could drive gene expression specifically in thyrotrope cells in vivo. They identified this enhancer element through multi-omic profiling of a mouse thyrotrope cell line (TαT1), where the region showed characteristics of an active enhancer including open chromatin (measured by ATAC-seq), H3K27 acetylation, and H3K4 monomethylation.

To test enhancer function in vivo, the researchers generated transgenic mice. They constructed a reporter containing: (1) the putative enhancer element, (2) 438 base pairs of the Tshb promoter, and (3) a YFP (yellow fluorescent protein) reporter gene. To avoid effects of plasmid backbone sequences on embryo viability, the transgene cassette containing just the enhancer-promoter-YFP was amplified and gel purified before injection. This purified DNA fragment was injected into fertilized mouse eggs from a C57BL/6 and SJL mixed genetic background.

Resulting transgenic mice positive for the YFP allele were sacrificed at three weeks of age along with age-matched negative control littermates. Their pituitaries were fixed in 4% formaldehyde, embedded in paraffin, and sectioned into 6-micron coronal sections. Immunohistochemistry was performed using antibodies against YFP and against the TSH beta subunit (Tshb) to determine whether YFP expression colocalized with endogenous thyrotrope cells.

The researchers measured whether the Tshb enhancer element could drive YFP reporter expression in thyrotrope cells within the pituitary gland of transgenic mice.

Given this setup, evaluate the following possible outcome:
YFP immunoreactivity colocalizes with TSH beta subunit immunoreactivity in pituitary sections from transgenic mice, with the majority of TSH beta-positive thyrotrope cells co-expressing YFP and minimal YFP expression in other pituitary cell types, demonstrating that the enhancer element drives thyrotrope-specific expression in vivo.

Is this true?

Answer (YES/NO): NO